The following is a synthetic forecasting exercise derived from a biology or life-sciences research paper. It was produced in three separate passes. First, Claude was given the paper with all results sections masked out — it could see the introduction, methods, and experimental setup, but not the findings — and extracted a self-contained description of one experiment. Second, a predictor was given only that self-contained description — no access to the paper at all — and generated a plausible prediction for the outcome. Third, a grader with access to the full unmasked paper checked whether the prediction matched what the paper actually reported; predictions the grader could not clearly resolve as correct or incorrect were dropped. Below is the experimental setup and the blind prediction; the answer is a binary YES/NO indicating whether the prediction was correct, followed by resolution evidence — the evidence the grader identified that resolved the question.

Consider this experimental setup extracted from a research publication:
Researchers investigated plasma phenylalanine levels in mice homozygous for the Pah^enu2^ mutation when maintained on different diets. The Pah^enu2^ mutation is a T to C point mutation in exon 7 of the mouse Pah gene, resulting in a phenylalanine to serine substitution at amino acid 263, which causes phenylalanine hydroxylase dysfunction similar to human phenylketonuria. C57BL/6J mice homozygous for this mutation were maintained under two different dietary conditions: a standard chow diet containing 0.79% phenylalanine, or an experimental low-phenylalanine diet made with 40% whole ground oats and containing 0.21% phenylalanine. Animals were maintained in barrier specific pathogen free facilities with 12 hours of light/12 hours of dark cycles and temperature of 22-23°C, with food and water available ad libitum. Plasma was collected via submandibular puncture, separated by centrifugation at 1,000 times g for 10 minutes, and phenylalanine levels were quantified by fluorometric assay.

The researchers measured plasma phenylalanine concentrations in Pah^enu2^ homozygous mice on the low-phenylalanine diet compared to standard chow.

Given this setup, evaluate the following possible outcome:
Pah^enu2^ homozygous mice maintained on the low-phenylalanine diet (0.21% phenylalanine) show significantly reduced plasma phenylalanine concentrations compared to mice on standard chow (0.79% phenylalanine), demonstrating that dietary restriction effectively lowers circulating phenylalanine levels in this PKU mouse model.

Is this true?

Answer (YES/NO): YES